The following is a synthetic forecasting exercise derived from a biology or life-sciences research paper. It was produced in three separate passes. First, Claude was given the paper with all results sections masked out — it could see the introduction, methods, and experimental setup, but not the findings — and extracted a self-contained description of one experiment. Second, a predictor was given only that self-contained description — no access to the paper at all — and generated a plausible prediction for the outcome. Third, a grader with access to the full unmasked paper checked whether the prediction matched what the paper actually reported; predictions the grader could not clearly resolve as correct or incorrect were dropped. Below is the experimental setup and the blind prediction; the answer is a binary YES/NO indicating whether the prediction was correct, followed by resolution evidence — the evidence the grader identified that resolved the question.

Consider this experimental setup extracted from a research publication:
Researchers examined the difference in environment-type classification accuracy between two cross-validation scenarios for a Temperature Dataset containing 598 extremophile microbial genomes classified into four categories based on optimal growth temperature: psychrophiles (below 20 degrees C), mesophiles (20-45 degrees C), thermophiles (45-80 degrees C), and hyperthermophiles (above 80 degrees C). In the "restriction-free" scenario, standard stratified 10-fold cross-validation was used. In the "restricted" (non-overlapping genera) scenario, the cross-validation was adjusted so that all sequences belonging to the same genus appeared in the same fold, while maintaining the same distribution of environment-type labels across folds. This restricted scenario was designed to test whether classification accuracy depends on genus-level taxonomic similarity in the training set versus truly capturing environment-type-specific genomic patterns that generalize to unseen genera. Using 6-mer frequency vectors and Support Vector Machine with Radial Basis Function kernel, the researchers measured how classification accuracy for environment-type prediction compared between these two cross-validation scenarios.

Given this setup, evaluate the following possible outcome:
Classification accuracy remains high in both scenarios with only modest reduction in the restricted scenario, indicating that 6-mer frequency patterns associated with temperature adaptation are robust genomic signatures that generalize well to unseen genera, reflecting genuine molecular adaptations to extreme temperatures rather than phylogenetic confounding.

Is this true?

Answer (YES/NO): NO